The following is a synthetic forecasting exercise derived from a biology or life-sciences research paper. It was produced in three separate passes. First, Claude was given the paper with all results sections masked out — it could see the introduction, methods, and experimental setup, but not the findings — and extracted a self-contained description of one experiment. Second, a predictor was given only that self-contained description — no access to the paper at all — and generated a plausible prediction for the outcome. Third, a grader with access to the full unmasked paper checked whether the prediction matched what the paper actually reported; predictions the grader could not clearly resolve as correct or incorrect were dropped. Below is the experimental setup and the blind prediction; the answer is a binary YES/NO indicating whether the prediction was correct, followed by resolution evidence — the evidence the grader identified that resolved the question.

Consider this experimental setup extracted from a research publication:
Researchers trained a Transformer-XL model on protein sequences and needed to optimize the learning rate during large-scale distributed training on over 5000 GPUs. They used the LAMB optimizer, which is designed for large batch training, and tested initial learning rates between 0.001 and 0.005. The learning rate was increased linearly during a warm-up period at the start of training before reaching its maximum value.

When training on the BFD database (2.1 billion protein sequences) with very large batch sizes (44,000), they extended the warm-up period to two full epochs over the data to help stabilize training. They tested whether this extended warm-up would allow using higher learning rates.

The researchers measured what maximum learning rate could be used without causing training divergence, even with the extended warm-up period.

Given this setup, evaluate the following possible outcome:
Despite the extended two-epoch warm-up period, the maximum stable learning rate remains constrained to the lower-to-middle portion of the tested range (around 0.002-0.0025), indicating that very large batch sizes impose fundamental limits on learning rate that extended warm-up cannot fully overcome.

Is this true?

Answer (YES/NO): YES